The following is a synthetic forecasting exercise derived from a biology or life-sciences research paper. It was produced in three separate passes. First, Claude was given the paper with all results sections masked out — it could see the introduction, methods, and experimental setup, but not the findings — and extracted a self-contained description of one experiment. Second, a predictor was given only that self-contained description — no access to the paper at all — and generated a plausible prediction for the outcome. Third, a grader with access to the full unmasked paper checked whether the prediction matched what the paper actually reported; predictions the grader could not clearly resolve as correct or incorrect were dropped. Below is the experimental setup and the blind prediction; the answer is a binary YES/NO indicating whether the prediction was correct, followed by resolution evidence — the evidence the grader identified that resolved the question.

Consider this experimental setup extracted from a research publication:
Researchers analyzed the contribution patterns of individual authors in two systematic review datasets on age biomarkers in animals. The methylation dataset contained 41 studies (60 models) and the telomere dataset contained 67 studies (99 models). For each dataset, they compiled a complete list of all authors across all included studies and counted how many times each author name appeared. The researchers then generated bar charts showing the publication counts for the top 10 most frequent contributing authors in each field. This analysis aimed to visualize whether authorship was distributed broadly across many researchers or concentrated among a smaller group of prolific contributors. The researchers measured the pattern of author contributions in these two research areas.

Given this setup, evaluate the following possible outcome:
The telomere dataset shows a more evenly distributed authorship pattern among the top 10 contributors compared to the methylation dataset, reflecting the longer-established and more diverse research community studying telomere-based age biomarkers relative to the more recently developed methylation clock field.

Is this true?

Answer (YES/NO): YES